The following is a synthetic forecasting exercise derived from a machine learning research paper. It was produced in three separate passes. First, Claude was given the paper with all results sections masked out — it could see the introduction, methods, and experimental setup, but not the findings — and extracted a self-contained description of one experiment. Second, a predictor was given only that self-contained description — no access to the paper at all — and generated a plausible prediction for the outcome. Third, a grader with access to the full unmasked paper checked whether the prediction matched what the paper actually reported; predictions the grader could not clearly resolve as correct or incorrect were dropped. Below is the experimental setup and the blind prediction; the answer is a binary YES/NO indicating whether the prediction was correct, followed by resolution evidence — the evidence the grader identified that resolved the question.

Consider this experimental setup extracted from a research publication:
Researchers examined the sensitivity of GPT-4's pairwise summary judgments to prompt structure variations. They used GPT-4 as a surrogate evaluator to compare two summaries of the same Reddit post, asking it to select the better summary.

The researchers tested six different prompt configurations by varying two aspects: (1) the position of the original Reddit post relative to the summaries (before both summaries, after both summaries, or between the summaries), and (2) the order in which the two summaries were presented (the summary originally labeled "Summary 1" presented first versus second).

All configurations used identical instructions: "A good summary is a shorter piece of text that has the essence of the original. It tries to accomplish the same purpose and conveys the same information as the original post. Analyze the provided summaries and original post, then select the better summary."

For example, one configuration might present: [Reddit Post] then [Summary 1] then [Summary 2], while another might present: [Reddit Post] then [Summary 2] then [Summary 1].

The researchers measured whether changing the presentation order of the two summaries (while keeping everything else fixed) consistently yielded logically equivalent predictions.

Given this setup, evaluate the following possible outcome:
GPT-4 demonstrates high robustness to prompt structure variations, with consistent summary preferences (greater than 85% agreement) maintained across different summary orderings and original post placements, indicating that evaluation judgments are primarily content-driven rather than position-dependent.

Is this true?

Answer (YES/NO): NO